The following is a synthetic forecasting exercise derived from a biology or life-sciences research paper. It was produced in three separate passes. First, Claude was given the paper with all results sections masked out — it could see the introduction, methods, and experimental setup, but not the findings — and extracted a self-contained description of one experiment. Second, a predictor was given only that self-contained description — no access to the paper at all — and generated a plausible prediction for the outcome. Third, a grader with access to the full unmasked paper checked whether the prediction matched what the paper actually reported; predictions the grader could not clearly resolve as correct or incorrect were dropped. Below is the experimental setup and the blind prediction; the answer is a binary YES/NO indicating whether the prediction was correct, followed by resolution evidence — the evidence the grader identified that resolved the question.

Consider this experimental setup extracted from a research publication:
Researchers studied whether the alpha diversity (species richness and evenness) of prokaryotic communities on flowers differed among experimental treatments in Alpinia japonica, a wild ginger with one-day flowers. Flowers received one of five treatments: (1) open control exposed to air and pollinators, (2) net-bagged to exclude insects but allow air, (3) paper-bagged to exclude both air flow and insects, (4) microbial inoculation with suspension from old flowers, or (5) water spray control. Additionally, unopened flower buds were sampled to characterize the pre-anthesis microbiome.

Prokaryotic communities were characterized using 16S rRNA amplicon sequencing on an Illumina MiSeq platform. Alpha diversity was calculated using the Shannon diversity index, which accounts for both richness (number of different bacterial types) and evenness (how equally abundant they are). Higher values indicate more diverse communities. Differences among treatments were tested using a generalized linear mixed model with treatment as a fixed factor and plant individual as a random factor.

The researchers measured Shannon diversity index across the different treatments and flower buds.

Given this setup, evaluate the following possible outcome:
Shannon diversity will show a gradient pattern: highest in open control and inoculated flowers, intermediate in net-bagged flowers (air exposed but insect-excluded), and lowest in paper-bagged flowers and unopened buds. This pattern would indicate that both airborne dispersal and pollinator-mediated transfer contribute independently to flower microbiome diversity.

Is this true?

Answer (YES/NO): NO